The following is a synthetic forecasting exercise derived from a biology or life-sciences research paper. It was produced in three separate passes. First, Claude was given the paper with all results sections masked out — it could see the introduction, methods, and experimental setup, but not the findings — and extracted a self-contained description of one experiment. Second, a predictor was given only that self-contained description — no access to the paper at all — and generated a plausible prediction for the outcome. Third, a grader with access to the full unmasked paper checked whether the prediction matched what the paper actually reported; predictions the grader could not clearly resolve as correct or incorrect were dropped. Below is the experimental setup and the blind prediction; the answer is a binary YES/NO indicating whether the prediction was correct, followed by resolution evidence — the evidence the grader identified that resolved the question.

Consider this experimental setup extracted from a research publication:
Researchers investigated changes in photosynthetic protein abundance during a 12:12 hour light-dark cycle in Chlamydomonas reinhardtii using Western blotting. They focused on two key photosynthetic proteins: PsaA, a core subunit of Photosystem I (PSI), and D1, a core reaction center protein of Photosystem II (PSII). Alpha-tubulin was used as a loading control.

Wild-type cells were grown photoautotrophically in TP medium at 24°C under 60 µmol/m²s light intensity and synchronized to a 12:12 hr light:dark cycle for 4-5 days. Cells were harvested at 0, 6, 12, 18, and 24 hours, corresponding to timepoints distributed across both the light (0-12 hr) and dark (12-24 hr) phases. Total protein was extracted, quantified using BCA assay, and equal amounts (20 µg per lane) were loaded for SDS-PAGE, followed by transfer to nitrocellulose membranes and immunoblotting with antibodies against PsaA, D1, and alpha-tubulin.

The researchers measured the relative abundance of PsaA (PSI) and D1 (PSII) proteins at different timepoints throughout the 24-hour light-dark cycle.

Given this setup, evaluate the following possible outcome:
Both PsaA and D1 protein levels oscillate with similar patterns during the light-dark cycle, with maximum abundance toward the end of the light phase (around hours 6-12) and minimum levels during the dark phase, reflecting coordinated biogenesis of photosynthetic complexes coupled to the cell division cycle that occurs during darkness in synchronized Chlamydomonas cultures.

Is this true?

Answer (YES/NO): YES